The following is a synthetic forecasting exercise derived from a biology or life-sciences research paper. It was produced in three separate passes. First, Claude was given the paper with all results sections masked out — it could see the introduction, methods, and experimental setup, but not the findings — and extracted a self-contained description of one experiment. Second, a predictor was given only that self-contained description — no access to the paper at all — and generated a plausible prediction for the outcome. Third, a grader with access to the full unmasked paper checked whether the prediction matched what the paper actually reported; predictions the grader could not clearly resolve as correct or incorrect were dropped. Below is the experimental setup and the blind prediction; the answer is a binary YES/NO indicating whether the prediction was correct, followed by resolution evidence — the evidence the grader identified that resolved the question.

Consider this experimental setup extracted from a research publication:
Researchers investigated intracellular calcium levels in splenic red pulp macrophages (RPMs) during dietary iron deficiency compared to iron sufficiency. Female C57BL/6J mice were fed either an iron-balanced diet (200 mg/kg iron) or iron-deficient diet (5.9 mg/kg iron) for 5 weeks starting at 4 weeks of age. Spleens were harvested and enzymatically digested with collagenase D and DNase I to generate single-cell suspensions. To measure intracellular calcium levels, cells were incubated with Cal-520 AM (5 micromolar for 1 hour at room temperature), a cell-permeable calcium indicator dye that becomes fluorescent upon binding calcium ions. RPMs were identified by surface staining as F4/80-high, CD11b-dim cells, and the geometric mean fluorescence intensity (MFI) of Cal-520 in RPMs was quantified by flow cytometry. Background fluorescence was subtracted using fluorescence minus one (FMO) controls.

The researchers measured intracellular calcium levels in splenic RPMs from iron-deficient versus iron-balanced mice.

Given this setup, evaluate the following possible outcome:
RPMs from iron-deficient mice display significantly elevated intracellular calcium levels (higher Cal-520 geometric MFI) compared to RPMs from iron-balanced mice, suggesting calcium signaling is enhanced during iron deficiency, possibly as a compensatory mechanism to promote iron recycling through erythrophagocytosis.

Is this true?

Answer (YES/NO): YES